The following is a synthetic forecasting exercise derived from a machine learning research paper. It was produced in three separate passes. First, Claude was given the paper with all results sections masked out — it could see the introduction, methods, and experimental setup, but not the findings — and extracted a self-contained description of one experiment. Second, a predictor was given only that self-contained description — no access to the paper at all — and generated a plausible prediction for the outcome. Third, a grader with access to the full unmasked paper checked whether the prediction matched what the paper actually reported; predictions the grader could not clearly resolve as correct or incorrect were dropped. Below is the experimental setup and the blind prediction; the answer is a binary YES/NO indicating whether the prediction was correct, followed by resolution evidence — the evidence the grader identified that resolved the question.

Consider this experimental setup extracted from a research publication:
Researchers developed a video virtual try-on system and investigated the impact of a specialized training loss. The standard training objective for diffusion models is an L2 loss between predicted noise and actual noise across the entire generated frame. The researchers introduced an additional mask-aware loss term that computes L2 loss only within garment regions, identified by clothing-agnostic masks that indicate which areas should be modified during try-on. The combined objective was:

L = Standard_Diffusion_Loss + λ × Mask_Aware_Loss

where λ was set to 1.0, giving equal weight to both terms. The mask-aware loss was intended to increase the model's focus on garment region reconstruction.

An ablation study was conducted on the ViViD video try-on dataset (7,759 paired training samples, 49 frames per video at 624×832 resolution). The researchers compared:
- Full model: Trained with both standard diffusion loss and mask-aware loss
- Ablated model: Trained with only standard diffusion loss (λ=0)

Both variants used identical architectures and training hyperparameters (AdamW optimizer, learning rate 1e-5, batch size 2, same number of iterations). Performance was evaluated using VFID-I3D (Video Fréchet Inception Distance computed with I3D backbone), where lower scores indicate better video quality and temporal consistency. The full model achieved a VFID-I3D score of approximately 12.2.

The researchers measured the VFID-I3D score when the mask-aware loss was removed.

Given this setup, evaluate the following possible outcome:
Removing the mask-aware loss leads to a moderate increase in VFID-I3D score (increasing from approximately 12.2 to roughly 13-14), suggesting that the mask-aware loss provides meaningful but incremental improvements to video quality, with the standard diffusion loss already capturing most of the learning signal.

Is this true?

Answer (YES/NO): NO